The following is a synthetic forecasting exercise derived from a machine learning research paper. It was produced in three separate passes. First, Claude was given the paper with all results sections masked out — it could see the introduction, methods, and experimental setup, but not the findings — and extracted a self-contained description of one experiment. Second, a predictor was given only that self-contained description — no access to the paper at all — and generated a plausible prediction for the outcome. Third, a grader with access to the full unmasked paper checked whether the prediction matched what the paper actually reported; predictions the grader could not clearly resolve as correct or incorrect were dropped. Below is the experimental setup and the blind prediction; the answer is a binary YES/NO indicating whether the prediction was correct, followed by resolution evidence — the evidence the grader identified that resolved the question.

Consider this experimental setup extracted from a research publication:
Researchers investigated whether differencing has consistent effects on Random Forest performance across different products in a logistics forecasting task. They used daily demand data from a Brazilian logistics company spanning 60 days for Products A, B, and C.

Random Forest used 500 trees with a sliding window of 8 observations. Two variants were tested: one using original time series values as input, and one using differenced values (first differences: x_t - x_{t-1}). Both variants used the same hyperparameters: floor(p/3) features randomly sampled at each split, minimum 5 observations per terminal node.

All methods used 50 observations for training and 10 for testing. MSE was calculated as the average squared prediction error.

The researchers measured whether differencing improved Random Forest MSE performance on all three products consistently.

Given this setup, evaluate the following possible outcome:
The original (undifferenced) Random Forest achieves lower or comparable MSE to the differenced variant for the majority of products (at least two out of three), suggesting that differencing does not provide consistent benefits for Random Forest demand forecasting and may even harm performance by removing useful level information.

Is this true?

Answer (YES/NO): NO